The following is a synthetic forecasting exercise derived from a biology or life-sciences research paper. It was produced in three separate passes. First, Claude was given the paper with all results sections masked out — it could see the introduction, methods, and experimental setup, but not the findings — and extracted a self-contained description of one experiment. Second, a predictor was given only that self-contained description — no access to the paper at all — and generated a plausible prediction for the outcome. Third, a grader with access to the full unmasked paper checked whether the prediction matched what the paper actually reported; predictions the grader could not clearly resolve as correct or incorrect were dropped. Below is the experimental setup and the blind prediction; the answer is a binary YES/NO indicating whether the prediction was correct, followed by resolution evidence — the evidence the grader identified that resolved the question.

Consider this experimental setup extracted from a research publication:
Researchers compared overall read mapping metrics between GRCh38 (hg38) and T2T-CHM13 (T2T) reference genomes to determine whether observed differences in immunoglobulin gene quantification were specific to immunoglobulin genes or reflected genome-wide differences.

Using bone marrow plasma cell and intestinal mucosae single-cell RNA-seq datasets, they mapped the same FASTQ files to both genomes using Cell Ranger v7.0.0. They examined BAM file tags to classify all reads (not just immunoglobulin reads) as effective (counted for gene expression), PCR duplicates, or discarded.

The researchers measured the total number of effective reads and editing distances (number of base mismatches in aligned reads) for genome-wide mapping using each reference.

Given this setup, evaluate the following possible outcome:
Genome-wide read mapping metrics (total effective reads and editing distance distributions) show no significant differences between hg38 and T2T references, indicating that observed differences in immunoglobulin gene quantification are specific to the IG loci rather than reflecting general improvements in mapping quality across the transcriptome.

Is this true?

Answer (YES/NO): YES